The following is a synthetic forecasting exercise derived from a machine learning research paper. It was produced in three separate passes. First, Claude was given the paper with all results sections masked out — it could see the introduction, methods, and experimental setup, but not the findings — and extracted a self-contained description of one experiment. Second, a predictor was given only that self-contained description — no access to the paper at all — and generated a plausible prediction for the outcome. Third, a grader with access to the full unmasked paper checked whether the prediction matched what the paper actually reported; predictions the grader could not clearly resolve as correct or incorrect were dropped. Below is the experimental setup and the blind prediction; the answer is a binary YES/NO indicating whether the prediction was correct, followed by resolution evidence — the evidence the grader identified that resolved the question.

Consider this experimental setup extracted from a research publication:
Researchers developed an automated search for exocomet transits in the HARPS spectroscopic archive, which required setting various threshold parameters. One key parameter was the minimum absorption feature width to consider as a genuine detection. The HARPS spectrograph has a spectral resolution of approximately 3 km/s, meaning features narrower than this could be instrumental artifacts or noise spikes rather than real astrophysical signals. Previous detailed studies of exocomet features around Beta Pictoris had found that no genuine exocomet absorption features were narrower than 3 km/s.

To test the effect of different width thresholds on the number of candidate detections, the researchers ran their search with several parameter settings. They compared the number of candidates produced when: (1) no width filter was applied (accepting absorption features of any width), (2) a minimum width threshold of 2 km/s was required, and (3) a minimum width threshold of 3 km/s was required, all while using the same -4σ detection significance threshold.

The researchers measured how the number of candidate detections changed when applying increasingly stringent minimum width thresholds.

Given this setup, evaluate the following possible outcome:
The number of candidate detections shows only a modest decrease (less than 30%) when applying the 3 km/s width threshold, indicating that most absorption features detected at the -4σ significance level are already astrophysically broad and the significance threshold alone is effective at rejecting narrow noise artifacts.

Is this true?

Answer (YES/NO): NO